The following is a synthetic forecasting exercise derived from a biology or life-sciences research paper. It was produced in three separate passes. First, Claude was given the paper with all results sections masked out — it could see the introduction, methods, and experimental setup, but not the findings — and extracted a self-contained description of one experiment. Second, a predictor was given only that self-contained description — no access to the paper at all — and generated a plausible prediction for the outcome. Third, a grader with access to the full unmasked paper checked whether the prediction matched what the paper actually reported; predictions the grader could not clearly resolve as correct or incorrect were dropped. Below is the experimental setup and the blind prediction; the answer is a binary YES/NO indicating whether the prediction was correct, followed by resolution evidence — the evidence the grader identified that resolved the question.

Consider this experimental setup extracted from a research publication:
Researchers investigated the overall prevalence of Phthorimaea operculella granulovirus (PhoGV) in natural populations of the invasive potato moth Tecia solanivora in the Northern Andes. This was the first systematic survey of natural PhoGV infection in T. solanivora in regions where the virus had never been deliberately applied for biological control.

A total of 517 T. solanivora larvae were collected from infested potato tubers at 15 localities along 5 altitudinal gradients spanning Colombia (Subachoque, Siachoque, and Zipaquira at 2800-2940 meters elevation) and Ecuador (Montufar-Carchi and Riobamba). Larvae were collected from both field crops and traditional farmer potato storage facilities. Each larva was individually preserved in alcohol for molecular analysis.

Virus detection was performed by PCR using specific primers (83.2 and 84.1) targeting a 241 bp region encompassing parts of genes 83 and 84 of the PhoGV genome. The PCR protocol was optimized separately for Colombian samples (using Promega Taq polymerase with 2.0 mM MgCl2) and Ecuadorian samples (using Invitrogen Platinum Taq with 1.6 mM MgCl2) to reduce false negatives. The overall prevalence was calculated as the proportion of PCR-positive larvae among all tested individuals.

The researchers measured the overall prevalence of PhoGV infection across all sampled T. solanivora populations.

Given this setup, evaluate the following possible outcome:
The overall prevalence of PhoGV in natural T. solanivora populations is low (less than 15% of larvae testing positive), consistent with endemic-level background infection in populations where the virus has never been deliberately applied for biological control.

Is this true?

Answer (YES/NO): NO